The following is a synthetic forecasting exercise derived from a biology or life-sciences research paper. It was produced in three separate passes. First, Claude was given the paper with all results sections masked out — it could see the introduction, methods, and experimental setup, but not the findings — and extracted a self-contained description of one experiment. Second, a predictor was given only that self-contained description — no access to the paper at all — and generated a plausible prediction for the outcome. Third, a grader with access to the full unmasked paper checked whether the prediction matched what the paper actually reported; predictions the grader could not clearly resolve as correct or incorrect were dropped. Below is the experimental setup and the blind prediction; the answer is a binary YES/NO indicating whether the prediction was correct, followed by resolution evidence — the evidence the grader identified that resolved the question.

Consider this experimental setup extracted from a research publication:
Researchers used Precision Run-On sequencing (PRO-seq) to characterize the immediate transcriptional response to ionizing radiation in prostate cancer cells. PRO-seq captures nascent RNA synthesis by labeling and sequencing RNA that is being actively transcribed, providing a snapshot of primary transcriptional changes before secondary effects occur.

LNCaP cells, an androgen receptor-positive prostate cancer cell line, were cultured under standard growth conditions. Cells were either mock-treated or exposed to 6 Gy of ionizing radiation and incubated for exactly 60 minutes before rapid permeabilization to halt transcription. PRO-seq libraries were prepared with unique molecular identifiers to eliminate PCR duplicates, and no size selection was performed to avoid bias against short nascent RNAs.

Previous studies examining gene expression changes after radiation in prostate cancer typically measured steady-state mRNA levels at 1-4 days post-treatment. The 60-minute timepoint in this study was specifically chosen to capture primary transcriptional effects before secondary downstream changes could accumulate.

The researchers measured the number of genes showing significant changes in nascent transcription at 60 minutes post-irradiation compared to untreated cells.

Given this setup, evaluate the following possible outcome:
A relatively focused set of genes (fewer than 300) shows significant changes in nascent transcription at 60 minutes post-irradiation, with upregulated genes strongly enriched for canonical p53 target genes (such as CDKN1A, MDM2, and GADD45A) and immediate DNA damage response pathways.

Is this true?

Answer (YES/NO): YES